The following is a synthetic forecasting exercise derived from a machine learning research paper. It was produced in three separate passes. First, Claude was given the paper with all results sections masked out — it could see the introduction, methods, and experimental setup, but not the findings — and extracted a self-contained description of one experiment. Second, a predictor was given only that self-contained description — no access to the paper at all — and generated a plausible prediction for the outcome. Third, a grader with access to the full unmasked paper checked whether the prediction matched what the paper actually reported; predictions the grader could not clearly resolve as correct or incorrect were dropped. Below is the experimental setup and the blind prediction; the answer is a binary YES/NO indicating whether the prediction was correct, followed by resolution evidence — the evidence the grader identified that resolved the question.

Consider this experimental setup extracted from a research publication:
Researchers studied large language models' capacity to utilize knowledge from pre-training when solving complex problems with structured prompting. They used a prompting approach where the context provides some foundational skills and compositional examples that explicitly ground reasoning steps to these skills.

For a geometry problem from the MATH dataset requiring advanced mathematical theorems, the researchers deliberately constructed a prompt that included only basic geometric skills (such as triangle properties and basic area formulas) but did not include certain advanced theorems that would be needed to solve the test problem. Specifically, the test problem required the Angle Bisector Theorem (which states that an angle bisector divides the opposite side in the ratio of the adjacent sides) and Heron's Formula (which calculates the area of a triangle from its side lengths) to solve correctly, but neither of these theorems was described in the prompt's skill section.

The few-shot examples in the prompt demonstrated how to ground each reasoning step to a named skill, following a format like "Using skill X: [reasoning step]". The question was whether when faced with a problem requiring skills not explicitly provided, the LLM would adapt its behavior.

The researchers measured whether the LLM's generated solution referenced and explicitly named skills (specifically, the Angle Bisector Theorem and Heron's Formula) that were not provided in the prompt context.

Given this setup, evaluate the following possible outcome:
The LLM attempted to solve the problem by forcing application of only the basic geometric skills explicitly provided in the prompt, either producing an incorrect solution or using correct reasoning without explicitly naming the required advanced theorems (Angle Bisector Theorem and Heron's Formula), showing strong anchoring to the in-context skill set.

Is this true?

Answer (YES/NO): NO